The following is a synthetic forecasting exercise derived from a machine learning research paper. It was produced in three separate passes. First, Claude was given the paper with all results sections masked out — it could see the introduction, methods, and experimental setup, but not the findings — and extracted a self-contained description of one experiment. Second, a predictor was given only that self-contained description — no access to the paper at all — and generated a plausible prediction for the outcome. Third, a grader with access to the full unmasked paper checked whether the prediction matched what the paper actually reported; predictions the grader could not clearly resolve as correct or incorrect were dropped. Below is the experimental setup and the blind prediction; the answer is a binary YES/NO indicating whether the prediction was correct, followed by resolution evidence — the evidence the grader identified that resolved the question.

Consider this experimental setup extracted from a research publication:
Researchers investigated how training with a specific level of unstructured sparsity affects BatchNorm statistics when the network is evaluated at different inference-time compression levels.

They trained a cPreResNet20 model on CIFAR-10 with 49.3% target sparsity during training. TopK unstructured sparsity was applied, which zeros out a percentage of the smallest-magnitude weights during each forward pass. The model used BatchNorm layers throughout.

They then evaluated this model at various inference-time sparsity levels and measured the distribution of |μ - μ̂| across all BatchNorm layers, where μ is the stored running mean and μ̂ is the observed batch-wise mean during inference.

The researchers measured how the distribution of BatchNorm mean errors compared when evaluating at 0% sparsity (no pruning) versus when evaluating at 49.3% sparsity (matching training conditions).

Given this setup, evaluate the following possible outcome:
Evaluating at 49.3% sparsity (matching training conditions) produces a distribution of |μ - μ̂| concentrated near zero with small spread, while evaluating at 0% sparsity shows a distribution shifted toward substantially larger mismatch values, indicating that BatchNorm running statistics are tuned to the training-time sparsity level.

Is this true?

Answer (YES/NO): NO